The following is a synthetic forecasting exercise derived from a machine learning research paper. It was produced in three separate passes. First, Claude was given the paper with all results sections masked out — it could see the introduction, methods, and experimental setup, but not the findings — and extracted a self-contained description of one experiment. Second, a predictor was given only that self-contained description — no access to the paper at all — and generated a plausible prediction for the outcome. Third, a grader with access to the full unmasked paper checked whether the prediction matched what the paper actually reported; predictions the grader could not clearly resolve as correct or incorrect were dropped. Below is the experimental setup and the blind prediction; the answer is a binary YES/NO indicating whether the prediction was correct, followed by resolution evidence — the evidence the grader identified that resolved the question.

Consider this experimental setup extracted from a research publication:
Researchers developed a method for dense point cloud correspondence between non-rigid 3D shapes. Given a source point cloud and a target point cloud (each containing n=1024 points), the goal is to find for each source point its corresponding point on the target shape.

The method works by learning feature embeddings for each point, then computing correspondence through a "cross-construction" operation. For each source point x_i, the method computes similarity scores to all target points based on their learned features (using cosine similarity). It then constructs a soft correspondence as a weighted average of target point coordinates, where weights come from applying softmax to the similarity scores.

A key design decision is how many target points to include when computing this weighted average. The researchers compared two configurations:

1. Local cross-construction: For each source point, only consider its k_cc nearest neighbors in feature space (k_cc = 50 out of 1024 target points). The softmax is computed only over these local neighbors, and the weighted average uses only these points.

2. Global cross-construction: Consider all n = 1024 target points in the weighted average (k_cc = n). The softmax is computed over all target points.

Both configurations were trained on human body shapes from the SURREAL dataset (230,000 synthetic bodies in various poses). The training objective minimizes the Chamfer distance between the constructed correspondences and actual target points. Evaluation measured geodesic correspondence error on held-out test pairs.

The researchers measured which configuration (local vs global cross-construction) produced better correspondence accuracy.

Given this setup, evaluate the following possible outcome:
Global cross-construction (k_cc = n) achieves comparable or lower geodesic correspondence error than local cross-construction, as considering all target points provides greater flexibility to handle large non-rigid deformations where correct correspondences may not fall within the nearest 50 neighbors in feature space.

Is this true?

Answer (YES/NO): NO